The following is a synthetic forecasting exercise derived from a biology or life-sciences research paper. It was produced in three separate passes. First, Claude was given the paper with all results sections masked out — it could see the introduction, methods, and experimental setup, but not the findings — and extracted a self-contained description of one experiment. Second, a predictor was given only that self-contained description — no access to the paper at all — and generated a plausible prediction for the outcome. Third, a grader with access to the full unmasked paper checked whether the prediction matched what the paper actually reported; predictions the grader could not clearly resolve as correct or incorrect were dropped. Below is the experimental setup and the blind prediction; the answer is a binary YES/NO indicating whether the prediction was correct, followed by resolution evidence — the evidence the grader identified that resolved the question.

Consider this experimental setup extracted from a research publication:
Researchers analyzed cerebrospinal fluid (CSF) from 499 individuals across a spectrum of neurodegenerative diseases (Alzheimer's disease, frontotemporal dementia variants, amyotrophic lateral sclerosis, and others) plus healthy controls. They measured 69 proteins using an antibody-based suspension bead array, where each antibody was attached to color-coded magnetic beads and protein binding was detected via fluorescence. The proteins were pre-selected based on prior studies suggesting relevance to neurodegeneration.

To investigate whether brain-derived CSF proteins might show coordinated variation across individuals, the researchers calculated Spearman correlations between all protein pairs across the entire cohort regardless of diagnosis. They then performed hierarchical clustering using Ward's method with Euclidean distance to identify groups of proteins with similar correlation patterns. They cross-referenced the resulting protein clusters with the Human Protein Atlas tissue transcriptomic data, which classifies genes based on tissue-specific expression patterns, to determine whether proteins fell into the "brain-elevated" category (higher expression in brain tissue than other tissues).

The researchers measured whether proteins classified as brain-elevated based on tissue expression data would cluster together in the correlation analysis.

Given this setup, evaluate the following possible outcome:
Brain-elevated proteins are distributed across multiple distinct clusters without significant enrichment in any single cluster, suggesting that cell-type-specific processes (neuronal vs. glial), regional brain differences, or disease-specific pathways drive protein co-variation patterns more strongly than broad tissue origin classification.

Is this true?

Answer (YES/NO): NO